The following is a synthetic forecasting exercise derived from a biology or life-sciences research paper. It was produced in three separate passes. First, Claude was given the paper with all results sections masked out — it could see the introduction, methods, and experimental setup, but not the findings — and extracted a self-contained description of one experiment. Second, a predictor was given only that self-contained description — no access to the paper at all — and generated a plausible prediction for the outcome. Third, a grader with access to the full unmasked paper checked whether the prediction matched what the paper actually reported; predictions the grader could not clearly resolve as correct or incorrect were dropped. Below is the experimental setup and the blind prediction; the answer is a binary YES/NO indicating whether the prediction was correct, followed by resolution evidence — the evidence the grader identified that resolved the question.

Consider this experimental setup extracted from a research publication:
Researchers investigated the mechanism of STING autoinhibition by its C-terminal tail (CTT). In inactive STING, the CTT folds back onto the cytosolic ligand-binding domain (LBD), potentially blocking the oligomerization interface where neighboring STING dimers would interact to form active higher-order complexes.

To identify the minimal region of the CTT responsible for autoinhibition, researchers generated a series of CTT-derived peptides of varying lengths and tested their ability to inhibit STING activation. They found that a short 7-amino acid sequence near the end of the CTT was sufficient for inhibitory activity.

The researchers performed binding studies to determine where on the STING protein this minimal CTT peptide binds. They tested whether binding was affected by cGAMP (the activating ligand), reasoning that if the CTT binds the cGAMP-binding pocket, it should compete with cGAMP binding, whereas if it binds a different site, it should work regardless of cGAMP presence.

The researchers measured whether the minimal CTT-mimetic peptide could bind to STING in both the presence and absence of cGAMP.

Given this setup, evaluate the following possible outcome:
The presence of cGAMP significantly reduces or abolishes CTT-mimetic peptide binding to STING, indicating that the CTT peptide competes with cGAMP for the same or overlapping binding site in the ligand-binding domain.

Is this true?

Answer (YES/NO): NO